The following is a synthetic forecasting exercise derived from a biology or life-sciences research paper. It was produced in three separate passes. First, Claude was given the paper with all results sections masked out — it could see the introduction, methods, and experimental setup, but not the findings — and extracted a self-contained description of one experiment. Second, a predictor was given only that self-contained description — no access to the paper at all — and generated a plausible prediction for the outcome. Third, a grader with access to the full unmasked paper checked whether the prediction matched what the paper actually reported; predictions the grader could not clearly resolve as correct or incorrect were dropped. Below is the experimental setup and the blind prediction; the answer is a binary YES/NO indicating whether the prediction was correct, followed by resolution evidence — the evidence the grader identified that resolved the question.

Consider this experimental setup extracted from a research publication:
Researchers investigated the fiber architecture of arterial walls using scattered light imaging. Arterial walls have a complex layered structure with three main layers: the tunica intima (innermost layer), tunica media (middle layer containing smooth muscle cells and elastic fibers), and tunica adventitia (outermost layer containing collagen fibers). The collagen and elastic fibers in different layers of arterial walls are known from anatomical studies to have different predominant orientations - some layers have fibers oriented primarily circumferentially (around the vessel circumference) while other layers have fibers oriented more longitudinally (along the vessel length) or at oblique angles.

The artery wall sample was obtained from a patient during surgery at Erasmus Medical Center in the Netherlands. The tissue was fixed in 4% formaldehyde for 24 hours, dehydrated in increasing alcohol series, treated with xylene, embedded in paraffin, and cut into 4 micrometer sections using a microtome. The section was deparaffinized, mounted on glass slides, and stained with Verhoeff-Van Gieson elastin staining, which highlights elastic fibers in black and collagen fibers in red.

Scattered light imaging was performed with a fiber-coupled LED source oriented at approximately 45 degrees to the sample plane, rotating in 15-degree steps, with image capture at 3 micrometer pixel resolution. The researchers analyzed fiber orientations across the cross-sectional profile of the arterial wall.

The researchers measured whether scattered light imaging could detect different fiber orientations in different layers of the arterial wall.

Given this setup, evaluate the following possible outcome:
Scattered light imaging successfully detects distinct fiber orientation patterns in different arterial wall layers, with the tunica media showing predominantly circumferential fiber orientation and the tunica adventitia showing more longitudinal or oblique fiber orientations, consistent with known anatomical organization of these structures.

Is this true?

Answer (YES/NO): NO